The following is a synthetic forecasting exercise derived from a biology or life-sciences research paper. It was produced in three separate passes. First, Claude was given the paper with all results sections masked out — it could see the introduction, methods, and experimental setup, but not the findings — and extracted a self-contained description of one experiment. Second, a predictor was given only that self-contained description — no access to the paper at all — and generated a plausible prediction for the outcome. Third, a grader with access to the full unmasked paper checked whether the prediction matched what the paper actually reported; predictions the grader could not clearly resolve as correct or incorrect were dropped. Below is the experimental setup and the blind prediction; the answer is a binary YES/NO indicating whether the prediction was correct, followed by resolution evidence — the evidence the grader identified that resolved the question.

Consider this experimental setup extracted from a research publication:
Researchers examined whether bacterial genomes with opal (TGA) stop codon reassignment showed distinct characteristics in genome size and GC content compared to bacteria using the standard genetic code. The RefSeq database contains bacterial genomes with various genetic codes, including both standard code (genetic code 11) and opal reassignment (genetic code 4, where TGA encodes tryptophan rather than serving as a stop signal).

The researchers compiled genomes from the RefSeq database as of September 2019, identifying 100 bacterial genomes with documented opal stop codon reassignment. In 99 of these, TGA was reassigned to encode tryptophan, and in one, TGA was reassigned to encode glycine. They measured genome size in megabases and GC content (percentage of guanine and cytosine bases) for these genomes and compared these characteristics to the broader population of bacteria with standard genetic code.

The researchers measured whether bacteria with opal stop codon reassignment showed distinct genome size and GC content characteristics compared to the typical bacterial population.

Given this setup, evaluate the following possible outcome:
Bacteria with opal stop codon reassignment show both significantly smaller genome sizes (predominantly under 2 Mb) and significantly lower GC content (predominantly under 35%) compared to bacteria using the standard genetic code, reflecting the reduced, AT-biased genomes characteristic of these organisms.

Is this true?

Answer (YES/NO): YES